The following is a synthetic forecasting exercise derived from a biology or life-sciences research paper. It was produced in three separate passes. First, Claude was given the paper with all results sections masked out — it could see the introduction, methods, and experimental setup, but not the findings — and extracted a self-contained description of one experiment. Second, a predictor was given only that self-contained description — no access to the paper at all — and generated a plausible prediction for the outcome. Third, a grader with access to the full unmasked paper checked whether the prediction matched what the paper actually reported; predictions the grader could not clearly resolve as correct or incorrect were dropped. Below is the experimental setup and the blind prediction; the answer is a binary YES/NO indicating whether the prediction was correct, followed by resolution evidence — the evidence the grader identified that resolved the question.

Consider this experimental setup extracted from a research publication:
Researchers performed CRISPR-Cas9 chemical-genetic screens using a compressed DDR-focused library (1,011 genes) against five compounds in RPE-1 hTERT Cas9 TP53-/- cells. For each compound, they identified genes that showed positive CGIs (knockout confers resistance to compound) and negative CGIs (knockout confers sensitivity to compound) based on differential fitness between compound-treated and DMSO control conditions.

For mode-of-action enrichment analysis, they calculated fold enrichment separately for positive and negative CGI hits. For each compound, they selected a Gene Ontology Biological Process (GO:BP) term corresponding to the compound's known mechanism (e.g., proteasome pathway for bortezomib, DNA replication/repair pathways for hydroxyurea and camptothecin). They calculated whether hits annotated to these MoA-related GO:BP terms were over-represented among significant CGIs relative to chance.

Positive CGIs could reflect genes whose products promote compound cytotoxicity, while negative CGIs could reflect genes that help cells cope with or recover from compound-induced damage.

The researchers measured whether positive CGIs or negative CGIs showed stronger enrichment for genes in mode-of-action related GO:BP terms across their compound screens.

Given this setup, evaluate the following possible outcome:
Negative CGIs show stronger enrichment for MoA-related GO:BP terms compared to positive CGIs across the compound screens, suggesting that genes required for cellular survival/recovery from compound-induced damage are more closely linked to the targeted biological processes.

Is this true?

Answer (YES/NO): YES